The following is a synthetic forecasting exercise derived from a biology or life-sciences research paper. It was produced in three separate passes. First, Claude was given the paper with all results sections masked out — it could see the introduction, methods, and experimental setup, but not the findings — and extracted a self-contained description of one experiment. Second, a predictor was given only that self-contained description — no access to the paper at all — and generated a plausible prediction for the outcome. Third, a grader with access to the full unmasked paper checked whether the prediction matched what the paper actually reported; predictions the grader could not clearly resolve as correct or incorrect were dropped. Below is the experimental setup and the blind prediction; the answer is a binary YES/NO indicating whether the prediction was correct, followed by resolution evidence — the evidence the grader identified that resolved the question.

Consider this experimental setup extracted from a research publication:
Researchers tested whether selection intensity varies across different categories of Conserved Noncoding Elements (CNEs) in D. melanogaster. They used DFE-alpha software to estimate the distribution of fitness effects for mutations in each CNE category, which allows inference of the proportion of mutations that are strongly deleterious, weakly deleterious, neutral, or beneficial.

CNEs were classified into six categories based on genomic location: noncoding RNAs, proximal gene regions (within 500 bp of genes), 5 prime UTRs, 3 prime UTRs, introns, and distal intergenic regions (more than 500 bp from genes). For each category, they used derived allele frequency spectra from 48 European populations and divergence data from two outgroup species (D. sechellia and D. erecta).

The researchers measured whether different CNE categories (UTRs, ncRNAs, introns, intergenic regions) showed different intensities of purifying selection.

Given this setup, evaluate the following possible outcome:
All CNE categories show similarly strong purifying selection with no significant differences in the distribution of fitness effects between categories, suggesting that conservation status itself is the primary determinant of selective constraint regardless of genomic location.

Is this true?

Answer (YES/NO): YES